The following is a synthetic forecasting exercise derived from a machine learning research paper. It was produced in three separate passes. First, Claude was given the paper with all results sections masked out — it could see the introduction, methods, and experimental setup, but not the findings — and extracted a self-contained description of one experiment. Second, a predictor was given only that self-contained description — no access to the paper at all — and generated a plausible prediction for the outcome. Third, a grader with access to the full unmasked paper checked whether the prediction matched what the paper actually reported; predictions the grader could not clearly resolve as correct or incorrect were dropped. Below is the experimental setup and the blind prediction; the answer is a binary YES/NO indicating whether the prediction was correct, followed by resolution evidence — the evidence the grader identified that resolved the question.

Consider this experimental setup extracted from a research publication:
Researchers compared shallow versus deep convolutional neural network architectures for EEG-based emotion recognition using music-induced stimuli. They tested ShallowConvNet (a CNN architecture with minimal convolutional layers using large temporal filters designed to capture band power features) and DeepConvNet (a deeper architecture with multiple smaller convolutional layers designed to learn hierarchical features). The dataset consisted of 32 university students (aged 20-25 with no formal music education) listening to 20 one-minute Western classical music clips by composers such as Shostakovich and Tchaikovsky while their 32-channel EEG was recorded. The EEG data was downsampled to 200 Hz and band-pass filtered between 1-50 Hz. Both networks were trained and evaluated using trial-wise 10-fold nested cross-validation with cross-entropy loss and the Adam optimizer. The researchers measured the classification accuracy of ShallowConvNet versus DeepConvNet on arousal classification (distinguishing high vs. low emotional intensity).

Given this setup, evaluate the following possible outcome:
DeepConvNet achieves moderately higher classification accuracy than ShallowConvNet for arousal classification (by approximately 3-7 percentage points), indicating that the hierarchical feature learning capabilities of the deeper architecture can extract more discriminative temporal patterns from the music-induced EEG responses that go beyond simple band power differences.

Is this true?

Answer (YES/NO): NO